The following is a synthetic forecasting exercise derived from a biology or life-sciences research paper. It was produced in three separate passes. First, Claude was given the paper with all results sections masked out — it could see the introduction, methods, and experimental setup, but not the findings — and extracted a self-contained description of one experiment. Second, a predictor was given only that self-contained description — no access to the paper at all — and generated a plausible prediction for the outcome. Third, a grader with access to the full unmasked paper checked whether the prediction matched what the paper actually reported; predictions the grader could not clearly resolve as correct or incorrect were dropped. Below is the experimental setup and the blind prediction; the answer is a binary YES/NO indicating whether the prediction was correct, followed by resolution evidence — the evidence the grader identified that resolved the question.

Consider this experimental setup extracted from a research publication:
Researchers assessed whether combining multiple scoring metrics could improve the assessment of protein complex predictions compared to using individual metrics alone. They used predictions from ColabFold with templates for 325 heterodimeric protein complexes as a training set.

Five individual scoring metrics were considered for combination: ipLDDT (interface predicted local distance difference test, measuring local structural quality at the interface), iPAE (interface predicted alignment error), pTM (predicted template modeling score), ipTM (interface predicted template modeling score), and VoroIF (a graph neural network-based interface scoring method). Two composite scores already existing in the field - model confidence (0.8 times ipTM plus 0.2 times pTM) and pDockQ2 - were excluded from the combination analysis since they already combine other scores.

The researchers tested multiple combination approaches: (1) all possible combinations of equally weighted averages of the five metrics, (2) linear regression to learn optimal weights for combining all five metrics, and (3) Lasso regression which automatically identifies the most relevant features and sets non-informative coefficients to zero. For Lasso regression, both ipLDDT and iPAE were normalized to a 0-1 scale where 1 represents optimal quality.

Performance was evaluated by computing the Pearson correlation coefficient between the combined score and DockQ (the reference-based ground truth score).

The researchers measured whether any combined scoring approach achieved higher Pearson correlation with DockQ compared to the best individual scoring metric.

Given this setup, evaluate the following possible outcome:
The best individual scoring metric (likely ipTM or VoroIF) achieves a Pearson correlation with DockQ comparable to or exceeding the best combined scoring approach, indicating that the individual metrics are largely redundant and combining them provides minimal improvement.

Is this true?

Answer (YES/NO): NO